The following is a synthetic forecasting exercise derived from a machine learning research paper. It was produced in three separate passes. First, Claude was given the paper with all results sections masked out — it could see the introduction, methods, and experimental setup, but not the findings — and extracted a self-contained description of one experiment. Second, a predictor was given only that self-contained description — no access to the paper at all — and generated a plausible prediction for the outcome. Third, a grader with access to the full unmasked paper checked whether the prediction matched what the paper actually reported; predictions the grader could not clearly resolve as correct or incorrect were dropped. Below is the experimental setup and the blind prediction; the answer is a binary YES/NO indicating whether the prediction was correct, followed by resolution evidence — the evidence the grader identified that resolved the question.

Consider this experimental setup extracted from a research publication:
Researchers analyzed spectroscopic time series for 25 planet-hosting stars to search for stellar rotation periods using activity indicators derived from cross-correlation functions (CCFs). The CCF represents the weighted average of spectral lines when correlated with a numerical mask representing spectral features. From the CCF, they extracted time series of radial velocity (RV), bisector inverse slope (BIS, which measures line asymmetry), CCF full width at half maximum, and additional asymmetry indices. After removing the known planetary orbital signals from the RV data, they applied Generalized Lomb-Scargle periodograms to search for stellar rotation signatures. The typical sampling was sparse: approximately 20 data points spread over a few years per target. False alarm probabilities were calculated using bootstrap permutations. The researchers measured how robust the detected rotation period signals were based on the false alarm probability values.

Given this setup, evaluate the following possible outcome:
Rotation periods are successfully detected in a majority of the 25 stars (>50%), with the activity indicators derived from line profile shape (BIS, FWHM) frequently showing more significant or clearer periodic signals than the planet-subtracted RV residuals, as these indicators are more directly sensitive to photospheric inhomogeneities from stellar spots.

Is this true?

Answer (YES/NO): NO